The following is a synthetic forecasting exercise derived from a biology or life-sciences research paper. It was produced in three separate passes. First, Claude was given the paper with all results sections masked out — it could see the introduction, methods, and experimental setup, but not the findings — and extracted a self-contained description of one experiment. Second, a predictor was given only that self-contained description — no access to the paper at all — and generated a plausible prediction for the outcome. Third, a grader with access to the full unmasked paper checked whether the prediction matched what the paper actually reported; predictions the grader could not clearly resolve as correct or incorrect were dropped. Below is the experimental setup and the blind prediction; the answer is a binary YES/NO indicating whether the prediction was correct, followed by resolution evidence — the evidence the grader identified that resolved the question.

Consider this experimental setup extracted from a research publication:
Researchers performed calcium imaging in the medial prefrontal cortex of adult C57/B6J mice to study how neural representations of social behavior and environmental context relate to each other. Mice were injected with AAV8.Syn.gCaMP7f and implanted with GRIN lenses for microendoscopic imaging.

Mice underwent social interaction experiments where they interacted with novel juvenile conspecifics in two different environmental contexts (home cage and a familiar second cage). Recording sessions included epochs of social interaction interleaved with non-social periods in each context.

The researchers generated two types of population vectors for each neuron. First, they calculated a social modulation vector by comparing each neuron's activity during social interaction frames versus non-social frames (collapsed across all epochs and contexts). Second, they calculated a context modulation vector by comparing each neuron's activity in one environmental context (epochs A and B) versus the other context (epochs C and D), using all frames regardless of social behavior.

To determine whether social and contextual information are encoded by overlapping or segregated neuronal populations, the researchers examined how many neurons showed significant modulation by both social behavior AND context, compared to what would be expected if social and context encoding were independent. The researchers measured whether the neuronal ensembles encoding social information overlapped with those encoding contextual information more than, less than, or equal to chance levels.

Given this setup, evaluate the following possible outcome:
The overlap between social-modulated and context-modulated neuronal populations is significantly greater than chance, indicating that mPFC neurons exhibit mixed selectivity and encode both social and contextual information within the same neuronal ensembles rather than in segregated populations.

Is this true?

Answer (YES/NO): YES